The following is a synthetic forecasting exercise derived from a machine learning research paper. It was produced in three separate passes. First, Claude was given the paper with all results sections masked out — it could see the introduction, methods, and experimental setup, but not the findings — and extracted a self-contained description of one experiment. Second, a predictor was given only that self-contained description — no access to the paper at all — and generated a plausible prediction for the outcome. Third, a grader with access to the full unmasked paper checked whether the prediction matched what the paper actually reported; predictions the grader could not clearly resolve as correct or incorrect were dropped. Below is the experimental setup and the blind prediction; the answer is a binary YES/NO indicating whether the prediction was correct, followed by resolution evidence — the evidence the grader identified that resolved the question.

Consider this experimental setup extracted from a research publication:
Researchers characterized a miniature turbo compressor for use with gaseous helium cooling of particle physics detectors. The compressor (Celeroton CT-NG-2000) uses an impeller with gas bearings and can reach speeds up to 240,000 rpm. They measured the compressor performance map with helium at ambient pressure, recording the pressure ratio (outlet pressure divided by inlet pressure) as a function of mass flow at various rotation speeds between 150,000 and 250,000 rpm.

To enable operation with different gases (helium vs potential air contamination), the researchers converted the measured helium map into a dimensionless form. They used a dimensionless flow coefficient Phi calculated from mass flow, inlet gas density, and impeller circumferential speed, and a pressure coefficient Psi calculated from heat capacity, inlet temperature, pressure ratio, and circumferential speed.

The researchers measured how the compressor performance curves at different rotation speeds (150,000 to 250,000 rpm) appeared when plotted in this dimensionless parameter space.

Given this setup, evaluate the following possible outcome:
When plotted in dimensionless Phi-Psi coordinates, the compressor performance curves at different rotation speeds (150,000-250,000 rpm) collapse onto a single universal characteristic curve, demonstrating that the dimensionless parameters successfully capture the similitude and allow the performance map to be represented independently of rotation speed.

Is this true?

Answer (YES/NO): YES